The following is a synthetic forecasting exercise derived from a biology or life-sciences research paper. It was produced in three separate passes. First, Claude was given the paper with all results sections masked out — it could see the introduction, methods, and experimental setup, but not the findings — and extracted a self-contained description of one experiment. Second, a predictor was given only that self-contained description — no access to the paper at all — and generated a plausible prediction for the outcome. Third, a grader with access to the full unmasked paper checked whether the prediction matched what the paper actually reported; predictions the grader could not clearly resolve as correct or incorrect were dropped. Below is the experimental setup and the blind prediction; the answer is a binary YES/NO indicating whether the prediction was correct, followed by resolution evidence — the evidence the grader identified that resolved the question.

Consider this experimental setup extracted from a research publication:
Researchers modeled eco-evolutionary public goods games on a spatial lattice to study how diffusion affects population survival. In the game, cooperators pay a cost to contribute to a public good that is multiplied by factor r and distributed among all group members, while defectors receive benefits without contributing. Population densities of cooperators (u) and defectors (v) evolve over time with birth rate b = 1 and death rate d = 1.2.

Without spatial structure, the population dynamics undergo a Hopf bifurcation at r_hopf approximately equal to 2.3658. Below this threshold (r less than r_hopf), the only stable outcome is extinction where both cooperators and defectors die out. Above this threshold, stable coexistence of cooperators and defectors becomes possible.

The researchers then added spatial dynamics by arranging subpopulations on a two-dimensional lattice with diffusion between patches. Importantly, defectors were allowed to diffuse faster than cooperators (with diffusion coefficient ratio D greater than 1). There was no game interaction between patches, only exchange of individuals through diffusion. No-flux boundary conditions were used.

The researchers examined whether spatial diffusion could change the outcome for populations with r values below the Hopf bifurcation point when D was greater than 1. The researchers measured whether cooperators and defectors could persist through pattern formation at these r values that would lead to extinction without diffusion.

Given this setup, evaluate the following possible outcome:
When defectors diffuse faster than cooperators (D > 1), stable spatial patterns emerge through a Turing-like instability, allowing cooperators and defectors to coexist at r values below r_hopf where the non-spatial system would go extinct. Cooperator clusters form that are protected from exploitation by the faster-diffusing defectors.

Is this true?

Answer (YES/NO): YES